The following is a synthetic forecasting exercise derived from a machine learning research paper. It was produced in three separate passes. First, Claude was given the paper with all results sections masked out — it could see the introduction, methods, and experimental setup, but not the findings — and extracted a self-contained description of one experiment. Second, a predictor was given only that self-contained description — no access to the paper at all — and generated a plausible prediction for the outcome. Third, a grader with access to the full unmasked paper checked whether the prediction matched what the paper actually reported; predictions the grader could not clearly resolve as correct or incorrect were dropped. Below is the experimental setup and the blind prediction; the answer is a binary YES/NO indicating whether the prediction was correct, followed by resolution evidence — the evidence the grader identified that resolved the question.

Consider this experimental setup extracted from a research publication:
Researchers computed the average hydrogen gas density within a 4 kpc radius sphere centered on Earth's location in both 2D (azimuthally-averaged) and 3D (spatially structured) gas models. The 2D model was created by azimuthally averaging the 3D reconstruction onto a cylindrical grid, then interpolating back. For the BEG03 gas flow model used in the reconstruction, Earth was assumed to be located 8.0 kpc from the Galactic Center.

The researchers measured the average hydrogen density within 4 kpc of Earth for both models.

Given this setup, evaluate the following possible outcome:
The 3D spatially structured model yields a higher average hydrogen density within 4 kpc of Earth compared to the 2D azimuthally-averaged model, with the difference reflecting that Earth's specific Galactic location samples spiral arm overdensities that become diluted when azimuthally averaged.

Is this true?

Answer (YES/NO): NO